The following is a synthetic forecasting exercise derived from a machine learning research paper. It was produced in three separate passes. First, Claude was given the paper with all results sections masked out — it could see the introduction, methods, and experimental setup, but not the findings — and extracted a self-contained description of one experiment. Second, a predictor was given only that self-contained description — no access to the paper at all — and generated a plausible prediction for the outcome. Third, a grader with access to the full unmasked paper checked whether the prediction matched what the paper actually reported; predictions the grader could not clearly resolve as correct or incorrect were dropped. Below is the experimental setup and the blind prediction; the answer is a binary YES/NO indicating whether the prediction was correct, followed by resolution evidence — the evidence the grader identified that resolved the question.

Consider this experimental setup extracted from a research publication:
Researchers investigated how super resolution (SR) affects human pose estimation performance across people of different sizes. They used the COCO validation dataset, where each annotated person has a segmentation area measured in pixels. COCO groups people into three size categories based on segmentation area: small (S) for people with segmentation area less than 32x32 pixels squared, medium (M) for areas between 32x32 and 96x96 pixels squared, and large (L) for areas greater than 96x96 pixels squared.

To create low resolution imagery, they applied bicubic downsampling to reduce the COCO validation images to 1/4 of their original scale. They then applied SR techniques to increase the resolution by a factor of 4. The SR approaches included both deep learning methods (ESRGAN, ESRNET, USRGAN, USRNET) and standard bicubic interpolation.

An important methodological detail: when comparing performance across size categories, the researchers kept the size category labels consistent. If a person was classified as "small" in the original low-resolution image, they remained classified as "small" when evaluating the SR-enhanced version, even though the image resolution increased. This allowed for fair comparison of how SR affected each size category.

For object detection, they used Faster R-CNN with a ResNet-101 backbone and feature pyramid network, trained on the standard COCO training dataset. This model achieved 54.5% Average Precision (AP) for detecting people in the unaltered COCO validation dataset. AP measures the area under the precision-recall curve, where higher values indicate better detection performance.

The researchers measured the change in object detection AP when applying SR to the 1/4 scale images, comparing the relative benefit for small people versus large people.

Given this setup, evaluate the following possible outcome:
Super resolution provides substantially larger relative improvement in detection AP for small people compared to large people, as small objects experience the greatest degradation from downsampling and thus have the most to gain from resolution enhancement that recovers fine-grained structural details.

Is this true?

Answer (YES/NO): YES